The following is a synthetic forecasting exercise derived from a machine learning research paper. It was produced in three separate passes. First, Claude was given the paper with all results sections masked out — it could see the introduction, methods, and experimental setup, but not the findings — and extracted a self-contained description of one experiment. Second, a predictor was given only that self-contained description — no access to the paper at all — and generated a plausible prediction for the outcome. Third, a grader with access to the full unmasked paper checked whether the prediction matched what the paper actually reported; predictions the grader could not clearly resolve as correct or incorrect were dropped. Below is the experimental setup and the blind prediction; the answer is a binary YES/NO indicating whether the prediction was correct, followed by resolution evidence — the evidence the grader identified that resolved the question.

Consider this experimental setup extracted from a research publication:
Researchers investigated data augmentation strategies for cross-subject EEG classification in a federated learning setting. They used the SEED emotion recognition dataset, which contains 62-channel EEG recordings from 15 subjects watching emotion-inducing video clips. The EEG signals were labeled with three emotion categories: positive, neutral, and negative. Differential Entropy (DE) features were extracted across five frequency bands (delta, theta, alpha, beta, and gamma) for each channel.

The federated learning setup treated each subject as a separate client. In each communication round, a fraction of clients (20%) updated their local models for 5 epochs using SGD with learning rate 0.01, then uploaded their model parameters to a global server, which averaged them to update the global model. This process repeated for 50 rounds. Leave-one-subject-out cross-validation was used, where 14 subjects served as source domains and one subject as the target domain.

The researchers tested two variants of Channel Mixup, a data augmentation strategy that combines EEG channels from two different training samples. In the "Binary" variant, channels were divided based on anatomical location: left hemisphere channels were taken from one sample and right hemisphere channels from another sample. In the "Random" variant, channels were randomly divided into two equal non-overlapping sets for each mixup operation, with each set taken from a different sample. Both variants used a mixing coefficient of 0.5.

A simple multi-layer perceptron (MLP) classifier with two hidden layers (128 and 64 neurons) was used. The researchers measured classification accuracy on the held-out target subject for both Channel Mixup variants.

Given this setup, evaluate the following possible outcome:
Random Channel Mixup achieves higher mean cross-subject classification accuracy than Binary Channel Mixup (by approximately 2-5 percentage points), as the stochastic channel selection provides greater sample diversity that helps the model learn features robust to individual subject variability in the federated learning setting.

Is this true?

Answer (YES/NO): NO